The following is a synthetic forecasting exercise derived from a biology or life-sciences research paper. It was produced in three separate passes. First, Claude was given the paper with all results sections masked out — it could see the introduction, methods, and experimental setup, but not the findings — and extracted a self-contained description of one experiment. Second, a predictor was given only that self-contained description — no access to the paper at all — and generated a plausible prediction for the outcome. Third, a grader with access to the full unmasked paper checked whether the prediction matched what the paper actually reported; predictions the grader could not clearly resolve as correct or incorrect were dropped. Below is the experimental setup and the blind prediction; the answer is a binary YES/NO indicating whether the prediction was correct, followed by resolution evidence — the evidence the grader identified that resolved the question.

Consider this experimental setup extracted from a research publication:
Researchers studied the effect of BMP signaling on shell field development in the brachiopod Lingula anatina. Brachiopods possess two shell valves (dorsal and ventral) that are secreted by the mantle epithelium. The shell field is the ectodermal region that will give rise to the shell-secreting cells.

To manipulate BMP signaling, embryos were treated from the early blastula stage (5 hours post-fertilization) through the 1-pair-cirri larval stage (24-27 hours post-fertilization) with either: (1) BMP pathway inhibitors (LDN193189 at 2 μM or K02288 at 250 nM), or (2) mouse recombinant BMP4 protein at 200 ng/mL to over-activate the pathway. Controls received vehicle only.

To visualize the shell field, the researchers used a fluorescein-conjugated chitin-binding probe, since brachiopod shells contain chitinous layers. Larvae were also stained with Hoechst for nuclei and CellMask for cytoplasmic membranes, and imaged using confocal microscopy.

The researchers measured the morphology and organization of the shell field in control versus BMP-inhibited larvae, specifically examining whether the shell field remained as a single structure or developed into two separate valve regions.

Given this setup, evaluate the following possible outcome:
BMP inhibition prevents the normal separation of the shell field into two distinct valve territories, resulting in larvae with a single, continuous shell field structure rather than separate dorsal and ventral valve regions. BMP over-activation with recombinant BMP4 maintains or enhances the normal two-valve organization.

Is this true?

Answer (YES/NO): NO